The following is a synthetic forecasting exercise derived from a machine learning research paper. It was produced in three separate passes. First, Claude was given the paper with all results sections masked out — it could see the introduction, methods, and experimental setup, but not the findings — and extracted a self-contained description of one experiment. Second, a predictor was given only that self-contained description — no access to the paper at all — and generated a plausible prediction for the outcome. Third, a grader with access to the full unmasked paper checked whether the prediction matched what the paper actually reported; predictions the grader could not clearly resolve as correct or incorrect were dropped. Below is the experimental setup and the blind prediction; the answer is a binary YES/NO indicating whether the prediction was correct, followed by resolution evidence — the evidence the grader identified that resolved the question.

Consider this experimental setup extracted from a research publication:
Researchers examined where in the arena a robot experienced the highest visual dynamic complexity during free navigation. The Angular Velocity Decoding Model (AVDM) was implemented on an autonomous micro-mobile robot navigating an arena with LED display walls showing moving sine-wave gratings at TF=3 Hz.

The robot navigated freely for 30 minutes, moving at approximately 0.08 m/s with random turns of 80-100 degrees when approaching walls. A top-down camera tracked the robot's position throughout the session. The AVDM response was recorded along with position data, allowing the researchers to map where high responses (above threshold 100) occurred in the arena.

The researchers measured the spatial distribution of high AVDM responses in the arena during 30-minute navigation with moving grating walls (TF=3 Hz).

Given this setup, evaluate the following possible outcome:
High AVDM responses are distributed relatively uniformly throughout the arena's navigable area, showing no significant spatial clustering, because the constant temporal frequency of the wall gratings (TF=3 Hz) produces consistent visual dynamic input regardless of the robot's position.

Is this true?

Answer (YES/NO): NO